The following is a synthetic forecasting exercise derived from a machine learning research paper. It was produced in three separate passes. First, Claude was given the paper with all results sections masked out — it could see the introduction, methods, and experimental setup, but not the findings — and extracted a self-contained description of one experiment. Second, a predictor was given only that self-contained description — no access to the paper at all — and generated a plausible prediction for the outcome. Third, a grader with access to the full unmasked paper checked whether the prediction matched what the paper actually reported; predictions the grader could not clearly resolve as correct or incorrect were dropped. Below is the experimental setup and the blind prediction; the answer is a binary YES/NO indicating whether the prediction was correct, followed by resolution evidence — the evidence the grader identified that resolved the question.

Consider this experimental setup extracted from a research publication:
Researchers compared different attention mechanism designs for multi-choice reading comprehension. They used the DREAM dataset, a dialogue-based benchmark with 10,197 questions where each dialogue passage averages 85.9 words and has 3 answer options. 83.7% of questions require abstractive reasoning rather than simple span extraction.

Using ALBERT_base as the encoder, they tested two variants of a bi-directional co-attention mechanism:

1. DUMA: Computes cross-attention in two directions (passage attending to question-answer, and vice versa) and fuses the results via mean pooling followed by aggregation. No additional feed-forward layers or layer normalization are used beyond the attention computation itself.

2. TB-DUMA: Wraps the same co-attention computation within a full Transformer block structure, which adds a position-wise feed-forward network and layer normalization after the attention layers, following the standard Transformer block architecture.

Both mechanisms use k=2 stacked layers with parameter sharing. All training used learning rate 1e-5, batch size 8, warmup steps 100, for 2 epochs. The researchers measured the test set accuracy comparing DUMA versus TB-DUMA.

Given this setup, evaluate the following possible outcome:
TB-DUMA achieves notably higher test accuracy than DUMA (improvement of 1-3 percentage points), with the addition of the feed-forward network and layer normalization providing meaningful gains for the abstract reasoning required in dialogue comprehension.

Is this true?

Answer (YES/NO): NO